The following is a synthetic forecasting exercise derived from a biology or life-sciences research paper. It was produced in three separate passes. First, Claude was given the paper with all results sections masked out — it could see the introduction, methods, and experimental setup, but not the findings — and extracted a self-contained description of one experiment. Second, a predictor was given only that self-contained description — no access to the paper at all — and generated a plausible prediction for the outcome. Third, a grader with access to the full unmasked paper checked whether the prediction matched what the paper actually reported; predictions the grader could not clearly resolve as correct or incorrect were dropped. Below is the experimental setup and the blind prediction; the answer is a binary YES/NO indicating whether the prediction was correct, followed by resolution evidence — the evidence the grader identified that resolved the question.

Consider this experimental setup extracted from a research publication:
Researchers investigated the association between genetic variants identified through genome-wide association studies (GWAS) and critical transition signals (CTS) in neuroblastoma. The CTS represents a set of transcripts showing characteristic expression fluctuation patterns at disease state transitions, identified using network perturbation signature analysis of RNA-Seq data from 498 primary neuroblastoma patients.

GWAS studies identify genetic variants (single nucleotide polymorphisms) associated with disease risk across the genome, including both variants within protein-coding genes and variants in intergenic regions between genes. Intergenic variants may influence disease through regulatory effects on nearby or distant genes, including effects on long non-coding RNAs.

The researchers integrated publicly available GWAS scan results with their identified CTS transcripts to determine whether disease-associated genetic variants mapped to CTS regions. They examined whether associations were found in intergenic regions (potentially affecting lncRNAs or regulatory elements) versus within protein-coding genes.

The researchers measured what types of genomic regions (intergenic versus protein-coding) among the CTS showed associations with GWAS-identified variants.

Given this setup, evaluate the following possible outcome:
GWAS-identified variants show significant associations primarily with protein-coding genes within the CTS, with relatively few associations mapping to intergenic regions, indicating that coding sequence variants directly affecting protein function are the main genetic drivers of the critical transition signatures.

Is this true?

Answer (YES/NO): NO